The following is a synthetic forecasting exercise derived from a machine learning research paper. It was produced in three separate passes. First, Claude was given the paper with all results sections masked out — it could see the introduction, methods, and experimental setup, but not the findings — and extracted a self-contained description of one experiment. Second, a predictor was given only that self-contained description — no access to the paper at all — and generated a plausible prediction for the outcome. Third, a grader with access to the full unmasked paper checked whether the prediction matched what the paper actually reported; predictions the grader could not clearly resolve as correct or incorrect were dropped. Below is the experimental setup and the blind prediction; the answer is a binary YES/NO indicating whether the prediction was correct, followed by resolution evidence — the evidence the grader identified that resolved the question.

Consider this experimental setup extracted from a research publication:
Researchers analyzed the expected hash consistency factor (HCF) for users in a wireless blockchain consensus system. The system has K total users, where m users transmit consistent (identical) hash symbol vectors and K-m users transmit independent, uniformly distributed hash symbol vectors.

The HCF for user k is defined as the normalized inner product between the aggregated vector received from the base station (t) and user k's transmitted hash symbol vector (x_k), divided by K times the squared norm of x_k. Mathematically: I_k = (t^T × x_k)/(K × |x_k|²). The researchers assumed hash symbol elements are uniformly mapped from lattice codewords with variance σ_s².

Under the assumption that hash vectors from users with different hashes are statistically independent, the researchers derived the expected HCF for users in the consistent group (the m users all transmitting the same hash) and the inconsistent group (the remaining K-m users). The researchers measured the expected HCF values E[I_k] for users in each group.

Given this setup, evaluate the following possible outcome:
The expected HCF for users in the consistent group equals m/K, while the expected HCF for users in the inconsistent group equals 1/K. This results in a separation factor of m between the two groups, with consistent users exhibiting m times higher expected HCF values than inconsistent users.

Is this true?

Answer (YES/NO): YES